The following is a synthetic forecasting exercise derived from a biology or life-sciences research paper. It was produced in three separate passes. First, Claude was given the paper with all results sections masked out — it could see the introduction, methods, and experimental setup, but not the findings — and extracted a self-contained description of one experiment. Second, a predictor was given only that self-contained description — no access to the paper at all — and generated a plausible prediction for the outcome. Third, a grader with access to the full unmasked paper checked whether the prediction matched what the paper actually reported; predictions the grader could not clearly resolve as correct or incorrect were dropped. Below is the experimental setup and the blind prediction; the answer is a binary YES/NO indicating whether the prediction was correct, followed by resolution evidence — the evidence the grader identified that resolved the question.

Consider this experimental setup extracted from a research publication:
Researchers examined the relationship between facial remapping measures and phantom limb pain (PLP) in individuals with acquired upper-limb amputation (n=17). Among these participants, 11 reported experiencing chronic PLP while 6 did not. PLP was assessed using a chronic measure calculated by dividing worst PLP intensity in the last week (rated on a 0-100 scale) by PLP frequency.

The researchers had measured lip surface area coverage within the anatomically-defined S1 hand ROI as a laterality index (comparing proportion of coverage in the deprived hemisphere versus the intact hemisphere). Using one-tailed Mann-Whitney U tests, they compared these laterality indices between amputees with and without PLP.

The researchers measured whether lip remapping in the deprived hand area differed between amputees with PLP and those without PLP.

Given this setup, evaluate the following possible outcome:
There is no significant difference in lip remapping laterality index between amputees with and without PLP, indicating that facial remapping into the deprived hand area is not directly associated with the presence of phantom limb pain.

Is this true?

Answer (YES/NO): YES